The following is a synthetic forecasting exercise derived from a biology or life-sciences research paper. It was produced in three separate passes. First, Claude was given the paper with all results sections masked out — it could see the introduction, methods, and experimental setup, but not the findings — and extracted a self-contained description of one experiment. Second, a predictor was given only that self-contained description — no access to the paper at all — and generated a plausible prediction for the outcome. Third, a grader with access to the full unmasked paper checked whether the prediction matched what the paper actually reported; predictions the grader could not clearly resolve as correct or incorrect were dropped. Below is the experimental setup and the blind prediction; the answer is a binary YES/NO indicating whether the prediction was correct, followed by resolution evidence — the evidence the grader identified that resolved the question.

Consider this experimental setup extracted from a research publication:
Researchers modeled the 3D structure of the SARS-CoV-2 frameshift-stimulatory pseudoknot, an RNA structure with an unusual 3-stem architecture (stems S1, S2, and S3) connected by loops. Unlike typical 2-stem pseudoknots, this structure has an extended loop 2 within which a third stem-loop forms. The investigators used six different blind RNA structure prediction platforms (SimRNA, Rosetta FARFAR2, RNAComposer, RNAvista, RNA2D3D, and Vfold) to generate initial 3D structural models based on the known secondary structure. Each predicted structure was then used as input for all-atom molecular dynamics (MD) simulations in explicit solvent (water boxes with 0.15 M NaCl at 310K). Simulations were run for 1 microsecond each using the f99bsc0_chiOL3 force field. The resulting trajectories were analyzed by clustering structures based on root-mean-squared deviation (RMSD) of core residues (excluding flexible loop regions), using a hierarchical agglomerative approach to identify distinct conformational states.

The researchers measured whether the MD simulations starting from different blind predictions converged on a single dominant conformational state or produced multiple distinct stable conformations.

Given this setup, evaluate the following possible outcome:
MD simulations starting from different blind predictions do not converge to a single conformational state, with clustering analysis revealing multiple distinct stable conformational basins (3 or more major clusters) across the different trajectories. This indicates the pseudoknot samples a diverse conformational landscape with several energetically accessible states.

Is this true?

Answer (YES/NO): YES